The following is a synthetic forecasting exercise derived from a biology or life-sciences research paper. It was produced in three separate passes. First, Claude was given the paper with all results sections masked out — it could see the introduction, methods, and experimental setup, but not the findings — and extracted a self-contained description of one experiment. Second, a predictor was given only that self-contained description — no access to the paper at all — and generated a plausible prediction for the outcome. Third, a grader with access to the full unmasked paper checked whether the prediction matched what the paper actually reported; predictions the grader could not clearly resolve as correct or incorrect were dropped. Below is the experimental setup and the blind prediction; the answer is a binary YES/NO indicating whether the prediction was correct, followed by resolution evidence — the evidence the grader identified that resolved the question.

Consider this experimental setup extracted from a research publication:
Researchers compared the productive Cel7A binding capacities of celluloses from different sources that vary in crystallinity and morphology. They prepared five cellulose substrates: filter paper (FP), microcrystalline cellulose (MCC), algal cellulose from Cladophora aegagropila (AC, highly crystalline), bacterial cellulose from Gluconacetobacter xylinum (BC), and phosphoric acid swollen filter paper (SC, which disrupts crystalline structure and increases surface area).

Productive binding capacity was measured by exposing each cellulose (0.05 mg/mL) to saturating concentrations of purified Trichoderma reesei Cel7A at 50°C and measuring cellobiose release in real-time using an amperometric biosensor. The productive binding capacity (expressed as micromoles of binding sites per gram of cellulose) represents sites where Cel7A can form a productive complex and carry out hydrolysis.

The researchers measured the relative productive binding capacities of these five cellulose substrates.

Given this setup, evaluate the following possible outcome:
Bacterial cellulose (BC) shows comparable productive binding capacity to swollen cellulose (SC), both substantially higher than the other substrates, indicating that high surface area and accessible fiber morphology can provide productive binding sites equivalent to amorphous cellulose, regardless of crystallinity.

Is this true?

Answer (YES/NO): NO